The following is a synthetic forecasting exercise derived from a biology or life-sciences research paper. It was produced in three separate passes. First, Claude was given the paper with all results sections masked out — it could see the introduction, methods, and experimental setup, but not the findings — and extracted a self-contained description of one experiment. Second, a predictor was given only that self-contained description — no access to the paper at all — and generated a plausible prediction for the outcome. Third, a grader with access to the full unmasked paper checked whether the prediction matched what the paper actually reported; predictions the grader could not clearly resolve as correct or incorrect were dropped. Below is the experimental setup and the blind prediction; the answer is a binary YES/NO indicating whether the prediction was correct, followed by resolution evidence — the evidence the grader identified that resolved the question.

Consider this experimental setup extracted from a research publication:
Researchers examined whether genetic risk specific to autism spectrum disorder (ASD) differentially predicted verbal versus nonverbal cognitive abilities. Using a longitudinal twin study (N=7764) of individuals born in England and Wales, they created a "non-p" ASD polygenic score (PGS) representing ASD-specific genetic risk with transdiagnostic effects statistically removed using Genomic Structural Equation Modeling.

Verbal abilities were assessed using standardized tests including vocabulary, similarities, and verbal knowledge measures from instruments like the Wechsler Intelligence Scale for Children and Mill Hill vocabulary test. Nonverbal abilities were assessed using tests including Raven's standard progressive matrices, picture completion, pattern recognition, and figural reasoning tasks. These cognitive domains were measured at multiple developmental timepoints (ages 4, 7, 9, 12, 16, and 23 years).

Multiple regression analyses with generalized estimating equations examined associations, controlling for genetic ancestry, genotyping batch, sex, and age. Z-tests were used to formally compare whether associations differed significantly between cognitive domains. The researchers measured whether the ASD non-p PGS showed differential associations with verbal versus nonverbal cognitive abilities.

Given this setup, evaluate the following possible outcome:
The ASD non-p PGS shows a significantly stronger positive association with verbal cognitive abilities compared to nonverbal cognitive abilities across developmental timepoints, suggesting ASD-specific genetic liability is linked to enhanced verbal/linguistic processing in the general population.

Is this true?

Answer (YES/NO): NO